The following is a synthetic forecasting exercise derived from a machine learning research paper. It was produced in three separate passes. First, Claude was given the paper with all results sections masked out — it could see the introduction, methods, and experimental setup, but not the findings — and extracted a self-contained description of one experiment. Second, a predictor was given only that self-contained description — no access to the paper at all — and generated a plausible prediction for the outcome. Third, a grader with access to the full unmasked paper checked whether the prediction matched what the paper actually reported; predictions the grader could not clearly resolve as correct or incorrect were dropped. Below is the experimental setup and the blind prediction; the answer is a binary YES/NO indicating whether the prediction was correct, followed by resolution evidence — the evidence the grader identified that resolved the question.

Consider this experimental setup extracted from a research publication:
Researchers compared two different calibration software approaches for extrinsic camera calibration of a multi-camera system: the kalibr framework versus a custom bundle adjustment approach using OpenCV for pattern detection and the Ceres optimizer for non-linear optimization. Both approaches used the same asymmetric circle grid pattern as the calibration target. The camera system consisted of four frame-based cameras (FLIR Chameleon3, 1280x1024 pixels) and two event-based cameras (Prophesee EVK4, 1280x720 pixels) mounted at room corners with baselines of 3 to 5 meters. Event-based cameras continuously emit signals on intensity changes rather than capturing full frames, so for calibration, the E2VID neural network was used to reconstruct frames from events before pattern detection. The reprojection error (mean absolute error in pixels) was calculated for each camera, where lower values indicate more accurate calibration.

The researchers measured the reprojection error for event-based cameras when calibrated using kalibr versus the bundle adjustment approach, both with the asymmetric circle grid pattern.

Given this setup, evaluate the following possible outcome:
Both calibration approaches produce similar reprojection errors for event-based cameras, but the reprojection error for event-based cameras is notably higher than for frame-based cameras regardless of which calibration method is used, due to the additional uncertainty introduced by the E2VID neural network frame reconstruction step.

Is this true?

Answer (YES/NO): NO